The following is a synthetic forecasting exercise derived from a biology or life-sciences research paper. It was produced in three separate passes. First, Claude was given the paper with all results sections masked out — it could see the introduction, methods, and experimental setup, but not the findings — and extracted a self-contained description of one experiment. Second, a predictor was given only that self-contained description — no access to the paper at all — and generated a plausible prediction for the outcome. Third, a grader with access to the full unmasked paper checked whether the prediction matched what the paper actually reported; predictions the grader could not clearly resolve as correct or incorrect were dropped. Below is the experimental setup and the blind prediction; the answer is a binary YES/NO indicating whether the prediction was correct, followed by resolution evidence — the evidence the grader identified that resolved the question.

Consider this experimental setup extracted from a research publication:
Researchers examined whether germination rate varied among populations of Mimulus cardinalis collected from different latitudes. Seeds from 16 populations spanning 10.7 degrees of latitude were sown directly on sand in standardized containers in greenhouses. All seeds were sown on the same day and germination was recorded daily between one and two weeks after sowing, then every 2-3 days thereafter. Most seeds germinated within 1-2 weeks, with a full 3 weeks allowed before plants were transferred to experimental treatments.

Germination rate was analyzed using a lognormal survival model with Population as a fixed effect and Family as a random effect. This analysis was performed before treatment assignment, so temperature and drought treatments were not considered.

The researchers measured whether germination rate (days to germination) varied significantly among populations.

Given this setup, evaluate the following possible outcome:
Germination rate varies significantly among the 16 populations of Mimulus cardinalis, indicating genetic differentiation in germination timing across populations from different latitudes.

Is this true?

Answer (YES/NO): YES